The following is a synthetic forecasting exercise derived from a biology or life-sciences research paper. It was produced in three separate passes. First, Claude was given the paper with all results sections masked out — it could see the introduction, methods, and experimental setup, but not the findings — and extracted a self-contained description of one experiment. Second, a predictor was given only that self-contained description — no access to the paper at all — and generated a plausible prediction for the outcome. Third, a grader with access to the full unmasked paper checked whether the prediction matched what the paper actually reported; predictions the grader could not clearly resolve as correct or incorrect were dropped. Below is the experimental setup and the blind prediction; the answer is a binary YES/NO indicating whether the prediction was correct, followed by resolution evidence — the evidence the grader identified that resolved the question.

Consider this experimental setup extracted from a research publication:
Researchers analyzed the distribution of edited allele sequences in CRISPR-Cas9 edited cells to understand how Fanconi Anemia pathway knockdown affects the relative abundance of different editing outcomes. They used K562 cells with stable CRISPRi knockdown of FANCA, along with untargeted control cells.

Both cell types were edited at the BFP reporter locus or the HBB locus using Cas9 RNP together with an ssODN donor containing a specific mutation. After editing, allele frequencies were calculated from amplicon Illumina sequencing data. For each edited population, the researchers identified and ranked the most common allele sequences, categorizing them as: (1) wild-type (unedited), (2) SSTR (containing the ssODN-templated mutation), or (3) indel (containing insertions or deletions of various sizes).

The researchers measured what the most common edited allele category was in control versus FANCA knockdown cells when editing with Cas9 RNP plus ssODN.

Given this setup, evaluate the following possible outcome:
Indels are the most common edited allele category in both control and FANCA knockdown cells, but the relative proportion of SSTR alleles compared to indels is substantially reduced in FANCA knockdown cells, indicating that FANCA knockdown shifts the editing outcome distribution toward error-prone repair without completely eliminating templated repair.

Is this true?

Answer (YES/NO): NO